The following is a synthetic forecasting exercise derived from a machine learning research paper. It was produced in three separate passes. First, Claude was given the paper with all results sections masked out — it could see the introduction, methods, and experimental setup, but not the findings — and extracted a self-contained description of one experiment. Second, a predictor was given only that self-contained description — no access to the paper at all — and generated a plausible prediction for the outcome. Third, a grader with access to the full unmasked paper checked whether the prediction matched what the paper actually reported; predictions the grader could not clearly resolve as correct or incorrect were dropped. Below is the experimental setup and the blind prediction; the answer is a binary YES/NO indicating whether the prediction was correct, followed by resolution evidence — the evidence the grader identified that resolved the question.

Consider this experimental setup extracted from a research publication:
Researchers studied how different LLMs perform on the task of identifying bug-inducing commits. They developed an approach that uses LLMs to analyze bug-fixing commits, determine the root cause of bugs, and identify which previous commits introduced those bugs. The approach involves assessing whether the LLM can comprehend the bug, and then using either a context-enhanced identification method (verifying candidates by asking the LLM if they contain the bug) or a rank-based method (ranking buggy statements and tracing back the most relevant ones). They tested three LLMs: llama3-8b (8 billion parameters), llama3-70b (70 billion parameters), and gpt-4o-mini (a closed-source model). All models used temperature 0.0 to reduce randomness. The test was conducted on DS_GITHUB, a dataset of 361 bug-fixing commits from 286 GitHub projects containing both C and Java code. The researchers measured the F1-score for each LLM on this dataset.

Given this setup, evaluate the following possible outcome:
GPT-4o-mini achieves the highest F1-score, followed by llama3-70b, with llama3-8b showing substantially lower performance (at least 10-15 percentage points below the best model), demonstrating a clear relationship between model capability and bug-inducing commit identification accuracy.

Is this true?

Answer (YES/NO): NO